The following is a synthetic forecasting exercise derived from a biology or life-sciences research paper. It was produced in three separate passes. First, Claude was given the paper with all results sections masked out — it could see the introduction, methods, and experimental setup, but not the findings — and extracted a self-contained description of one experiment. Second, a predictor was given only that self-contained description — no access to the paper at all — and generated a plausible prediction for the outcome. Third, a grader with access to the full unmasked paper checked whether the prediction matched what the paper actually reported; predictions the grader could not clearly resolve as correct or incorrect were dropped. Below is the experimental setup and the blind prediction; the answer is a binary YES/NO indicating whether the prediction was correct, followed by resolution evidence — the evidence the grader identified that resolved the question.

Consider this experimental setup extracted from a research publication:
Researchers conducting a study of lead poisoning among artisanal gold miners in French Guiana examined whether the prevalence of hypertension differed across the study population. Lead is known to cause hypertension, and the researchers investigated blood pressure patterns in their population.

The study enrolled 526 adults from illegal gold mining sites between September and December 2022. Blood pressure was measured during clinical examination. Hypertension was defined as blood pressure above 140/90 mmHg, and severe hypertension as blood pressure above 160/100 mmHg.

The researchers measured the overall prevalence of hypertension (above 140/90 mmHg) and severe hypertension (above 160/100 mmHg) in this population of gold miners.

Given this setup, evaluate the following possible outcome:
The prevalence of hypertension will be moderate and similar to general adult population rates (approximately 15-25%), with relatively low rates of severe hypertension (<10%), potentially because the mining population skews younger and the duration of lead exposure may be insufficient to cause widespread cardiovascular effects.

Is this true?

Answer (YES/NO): YES